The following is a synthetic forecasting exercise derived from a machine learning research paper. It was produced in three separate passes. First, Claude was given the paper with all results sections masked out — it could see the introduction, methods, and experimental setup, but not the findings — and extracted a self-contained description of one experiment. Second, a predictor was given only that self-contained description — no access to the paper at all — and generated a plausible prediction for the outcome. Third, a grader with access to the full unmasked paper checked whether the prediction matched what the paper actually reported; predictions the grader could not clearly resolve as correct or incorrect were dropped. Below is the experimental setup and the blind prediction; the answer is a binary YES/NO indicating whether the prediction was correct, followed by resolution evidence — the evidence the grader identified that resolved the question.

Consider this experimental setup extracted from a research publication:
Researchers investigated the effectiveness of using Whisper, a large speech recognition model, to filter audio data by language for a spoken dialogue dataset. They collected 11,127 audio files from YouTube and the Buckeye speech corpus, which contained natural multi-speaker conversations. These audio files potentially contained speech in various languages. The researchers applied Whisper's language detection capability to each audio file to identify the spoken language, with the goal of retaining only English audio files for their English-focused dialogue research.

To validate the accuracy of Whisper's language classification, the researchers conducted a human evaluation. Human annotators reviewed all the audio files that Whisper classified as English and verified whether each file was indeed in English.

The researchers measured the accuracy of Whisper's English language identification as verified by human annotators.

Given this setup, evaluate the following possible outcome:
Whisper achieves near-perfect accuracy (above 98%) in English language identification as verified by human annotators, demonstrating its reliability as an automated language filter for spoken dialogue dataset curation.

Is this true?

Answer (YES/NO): YES